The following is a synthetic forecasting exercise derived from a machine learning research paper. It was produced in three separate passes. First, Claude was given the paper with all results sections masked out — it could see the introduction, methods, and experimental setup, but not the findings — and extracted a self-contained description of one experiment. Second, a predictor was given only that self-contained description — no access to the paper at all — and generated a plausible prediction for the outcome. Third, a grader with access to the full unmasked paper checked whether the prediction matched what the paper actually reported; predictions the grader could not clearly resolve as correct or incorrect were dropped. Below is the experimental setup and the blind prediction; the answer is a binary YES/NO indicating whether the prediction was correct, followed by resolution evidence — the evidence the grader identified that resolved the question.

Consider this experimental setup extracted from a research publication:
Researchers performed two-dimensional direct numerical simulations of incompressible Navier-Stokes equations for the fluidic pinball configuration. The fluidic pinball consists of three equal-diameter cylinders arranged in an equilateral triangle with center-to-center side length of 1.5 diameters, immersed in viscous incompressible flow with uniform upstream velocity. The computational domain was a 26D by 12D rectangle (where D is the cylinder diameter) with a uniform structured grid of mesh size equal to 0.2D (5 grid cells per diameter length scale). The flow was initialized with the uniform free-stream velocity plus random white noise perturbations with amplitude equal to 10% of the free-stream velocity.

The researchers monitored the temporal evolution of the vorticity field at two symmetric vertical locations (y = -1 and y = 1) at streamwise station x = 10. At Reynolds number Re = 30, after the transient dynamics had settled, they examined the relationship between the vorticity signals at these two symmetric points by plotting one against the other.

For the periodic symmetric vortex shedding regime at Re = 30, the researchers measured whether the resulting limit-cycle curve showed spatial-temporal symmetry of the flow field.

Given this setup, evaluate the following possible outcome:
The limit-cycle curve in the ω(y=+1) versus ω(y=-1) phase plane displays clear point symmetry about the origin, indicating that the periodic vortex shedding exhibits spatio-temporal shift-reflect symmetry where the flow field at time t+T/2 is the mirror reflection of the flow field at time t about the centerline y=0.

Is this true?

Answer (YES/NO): NO